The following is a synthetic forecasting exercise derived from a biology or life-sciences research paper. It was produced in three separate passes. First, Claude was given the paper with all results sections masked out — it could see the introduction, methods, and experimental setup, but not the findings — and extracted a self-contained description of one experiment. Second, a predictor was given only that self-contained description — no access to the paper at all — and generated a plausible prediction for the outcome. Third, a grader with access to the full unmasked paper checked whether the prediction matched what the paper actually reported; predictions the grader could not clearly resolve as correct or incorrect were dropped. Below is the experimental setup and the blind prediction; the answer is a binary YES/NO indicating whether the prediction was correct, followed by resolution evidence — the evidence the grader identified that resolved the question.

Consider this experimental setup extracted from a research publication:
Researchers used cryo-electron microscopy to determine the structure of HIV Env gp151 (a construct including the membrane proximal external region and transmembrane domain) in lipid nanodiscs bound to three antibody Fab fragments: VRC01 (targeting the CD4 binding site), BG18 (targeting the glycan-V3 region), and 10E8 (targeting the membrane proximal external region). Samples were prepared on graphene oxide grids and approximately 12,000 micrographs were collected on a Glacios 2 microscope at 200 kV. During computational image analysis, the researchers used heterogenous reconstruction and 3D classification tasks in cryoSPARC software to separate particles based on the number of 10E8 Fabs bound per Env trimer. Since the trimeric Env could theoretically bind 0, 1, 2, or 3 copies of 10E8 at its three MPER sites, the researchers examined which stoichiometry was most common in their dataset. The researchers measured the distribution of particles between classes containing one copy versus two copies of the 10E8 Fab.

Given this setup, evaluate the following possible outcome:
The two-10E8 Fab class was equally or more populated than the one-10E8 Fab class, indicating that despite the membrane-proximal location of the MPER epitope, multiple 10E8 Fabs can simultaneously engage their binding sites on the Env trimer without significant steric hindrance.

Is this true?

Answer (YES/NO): NO